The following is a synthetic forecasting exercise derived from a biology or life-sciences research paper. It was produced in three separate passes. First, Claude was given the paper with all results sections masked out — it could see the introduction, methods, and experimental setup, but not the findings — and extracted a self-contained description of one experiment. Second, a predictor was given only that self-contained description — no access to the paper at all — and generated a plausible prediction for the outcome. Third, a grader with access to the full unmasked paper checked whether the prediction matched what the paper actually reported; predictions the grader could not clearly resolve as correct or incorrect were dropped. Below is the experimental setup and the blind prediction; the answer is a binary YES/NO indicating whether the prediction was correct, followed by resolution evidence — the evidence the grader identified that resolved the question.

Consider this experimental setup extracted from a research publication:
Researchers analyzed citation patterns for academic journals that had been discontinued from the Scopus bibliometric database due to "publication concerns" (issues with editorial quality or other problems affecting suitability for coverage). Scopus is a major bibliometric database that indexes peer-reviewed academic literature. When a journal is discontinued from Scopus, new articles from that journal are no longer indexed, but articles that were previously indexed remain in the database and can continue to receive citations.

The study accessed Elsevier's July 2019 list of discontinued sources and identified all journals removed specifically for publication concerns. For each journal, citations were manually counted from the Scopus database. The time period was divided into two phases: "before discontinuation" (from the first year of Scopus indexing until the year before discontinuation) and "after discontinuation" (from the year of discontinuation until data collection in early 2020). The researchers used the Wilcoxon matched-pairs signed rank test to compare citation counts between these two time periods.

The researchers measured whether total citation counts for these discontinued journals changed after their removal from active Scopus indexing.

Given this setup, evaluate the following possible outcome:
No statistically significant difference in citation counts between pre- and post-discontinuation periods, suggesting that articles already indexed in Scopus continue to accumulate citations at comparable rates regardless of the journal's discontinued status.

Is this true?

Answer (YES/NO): NO